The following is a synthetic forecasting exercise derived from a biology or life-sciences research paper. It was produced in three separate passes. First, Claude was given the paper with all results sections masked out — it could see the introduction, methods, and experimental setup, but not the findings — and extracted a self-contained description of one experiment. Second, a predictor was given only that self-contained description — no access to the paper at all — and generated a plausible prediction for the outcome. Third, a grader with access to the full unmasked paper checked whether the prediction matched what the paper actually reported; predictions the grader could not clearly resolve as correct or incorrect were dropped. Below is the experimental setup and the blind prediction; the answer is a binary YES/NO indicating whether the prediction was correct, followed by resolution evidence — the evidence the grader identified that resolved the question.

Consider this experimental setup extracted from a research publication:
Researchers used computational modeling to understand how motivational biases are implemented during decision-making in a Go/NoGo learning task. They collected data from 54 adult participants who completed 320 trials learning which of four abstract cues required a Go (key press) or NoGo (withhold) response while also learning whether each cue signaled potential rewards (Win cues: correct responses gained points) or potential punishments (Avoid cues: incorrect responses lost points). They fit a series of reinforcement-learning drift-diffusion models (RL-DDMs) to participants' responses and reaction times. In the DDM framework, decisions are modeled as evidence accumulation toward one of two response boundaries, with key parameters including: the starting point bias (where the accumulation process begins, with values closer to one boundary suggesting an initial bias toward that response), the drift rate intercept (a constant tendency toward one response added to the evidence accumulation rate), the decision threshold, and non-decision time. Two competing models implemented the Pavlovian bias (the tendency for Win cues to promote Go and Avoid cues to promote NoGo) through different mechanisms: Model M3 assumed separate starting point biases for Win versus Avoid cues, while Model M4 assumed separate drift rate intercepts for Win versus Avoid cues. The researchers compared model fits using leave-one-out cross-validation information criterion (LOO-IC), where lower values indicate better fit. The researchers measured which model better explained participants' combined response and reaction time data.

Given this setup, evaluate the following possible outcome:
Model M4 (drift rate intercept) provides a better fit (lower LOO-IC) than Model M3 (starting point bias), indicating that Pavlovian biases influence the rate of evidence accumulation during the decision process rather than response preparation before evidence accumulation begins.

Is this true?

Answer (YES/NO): YES